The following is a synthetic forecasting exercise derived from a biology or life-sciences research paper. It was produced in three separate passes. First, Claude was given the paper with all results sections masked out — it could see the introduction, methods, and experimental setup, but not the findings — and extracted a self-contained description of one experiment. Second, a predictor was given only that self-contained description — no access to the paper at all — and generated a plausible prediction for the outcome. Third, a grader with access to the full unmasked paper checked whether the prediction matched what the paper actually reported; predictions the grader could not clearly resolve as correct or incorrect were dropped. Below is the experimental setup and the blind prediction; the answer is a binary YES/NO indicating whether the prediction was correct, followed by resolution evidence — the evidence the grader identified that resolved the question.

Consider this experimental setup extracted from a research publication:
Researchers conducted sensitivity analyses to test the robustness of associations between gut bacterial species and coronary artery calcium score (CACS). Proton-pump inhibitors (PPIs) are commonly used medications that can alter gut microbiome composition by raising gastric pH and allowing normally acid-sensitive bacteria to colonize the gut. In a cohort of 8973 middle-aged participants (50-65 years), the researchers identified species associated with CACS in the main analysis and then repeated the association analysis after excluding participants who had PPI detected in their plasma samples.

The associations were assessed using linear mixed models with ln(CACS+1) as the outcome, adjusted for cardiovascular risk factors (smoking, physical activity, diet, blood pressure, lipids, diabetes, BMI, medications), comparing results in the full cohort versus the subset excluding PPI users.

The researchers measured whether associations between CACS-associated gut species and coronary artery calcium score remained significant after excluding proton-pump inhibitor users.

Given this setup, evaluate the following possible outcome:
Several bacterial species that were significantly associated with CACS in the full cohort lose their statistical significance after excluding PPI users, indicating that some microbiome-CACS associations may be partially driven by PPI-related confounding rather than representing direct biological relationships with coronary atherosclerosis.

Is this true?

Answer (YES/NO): NO